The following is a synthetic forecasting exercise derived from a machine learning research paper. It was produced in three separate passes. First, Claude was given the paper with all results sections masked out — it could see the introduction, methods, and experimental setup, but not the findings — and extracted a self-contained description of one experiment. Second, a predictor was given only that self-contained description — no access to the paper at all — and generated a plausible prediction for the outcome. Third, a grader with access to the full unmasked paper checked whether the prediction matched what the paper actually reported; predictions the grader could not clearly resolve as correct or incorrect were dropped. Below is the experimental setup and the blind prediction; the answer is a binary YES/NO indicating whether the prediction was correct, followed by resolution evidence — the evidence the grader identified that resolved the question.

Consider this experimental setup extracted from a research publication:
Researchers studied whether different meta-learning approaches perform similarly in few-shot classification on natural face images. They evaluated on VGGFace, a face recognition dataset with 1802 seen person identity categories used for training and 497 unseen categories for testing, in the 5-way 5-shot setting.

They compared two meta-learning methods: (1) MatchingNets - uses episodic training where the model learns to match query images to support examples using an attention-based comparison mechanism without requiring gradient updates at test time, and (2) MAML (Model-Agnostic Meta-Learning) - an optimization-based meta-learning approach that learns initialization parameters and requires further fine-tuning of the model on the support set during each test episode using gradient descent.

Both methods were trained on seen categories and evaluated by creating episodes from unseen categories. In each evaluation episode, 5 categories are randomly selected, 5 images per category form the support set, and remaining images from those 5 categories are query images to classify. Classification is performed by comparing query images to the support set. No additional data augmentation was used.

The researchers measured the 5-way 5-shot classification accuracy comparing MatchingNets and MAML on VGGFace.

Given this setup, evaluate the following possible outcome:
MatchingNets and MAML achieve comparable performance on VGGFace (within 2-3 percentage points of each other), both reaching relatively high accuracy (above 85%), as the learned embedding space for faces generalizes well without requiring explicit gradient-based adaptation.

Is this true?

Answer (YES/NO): NO